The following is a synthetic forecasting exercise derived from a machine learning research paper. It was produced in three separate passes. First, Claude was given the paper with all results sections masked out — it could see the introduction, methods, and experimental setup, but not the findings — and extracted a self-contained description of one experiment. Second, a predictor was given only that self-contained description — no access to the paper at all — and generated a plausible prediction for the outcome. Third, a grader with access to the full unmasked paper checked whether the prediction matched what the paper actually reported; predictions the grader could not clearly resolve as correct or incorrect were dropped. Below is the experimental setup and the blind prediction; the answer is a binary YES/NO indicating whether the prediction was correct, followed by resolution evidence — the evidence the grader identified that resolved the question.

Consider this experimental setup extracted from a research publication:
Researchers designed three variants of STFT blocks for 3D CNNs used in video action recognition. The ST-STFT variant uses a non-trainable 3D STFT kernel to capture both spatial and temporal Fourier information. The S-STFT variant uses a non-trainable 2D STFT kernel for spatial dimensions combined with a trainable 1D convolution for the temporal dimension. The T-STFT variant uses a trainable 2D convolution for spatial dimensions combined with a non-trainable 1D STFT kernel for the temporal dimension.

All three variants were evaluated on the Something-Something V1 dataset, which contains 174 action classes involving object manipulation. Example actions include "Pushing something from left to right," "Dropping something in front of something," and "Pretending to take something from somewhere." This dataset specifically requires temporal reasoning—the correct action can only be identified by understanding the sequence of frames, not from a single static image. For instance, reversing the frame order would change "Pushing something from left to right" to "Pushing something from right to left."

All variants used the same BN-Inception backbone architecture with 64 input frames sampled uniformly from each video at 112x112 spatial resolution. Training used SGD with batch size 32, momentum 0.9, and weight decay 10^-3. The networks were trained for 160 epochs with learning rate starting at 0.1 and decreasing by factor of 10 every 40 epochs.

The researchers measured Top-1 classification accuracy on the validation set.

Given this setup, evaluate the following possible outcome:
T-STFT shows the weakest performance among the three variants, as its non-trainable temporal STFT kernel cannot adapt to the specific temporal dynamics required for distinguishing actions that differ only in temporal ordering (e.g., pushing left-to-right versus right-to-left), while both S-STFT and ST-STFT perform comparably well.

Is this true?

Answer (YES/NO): NO